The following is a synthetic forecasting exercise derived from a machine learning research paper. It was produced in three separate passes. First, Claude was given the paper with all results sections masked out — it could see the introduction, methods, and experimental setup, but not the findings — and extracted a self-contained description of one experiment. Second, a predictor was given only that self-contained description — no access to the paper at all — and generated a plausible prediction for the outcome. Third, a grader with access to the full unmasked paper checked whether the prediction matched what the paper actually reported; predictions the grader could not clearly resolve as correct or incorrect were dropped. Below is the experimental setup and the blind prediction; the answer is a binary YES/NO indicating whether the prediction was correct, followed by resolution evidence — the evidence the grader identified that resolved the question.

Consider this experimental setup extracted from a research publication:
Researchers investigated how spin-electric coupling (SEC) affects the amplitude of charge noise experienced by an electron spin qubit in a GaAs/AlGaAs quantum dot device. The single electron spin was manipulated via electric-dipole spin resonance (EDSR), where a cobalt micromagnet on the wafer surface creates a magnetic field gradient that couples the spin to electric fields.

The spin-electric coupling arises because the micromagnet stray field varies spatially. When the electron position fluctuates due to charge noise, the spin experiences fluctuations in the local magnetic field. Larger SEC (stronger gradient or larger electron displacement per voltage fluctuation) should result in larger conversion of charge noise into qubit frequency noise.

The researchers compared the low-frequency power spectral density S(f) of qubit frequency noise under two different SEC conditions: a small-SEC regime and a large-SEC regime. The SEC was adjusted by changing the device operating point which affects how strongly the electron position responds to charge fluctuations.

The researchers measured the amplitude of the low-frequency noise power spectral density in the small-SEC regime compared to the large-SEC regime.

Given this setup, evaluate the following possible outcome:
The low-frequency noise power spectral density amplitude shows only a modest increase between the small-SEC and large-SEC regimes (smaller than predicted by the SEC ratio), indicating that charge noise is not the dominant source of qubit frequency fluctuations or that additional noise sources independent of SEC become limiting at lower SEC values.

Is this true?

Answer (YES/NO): NO